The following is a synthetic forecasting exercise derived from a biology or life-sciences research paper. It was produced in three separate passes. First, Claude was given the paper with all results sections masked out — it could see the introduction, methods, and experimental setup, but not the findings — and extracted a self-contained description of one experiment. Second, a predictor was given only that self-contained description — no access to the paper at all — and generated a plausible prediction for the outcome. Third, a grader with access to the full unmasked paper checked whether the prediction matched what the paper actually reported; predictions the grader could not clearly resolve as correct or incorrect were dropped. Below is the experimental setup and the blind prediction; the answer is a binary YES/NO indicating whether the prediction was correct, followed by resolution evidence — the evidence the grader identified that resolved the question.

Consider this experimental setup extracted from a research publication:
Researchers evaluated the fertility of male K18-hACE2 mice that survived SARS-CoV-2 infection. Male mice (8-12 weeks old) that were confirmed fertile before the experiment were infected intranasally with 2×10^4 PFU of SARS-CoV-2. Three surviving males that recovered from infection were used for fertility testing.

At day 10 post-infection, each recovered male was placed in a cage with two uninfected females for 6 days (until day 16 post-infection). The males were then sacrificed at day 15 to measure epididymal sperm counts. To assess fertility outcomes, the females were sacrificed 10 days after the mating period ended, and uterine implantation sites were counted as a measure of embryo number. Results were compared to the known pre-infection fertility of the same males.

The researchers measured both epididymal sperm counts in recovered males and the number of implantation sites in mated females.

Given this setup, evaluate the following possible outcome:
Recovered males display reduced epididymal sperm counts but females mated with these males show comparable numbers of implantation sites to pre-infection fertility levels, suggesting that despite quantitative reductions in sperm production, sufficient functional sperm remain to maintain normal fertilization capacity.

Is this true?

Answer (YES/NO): NO